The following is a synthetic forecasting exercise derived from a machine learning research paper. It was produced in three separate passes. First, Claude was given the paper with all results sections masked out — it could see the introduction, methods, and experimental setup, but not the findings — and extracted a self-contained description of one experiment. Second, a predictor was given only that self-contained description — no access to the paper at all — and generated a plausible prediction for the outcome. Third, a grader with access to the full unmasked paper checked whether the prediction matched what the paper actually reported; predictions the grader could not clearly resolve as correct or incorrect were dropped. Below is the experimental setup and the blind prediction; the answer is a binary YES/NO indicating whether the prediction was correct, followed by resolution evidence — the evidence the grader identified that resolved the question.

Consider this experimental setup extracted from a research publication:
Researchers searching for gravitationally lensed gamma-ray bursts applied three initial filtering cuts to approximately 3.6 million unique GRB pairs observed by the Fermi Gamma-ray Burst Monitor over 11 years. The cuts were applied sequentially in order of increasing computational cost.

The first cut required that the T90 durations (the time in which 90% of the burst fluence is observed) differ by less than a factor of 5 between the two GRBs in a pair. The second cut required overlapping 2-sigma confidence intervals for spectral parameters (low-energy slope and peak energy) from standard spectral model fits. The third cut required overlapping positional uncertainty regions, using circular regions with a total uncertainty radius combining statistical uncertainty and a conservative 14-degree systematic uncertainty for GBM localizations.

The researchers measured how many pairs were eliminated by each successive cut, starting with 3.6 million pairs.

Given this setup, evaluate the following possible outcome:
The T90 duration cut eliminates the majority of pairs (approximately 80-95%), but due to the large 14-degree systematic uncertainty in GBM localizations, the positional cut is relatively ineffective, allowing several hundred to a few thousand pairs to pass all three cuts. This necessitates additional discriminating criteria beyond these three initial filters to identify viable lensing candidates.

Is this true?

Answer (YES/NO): NO